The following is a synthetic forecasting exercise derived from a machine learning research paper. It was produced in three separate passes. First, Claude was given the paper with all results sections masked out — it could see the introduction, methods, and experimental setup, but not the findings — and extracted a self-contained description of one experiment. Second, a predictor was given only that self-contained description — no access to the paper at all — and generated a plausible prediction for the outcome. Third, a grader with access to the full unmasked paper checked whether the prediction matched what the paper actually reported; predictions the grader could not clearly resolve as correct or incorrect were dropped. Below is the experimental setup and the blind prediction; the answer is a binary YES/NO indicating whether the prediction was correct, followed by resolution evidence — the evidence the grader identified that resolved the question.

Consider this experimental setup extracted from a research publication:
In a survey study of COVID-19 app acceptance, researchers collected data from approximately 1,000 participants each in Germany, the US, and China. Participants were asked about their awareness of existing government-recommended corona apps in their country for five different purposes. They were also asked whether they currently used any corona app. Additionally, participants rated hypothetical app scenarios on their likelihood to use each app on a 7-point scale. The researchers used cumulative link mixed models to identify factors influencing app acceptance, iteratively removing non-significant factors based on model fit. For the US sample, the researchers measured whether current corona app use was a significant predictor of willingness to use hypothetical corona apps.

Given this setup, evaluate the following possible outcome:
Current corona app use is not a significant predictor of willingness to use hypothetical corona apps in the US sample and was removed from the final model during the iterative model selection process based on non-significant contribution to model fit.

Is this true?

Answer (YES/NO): NO